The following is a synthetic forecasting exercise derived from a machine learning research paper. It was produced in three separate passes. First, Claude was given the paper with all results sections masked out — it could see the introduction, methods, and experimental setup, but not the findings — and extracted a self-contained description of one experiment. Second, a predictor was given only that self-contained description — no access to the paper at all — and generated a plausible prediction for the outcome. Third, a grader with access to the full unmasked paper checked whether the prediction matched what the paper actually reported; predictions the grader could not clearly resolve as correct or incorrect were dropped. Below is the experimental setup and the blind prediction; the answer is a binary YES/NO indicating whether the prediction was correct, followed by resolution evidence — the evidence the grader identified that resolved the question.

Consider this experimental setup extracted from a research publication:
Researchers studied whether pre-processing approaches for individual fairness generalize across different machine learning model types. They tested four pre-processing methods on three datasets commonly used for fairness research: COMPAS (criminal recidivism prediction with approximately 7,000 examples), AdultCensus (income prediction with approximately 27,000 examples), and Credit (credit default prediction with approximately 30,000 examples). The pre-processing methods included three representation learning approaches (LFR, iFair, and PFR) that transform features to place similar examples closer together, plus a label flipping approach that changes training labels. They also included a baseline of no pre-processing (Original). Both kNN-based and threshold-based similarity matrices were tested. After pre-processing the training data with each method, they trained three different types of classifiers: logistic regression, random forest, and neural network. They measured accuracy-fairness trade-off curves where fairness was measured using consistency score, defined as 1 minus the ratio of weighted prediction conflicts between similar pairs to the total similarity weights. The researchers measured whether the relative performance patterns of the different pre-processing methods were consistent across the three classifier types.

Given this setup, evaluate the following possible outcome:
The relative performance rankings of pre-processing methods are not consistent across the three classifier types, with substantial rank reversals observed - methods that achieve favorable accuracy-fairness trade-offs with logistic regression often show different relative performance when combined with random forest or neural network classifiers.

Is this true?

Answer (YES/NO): NO